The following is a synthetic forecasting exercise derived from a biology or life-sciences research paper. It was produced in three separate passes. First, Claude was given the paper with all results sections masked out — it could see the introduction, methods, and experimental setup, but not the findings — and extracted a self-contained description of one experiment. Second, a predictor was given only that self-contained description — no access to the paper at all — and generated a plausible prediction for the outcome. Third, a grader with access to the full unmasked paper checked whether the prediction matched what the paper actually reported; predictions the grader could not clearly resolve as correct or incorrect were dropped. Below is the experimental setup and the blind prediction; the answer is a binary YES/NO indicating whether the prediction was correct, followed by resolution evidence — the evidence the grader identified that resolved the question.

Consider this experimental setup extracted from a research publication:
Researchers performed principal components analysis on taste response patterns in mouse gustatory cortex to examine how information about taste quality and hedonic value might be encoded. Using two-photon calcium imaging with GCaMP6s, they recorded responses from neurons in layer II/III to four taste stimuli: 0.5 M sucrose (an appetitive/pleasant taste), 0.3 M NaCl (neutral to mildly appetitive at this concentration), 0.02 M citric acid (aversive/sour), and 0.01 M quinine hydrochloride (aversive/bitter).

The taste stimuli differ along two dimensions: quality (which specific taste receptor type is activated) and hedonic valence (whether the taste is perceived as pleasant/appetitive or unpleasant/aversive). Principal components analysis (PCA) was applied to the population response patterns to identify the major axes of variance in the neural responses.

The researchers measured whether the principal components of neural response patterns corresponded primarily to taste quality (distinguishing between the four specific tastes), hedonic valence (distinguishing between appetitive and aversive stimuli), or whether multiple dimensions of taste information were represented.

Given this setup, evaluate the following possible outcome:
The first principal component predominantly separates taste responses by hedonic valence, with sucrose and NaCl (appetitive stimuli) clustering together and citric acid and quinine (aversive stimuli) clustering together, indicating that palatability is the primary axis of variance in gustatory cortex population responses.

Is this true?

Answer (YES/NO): YES